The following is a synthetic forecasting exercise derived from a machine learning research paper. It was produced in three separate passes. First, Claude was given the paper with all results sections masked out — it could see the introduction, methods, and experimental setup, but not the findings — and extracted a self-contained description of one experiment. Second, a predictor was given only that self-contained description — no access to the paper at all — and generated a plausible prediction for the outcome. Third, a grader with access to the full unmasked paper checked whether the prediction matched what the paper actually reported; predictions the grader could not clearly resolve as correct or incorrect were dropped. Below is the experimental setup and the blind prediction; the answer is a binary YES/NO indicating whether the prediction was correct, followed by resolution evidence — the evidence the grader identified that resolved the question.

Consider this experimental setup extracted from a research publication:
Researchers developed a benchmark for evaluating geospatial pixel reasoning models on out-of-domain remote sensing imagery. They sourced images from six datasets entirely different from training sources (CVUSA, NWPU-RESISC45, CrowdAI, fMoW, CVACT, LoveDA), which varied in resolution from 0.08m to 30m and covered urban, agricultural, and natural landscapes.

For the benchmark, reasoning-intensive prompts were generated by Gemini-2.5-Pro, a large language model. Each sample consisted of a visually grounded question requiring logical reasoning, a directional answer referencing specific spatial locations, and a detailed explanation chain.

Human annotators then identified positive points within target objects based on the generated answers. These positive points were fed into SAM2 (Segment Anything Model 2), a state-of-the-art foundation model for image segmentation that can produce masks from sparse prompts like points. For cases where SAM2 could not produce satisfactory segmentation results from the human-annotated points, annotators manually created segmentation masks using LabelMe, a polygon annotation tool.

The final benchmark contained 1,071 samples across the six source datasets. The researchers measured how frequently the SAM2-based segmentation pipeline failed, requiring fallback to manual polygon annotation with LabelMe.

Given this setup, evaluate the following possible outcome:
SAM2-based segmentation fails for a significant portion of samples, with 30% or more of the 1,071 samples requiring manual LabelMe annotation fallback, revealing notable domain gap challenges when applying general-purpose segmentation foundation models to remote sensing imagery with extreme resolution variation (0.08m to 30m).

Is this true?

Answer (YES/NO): NO